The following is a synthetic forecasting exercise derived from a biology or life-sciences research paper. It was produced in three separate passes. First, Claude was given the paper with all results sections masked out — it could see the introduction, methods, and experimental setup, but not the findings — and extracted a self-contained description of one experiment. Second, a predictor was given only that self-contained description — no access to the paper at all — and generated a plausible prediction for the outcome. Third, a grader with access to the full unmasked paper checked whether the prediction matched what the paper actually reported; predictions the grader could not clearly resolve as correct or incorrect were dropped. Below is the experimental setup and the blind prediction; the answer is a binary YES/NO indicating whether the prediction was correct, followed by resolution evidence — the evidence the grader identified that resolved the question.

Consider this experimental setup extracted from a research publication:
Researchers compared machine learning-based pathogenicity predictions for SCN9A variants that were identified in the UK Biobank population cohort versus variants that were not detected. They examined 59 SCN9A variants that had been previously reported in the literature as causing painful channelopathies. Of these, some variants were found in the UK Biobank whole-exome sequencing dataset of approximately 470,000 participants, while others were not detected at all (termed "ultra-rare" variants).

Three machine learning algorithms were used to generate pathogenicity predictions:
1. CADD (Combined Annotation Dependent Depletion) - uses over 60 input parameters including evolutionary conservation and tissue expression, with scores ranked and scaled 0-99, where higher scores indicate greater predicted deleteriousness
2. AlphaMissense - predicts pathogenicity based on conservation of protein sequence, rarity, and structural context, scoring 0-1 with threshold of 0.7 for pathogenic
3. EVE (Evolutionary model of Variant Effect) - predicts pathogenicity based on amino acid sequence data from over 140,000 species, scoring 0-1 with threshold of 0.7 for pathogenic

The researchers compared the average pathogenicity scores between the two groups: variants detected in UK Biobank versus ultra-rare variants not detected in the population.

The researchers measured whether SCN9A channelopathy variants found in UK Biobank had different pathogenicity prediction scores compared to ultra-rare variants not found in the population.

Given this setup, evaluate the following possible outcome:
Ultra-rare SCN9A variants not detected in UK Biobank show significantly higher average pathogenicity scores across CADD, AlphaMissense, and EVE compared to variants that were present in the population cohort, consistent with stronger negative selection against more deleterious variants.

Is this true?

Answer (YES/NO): YES